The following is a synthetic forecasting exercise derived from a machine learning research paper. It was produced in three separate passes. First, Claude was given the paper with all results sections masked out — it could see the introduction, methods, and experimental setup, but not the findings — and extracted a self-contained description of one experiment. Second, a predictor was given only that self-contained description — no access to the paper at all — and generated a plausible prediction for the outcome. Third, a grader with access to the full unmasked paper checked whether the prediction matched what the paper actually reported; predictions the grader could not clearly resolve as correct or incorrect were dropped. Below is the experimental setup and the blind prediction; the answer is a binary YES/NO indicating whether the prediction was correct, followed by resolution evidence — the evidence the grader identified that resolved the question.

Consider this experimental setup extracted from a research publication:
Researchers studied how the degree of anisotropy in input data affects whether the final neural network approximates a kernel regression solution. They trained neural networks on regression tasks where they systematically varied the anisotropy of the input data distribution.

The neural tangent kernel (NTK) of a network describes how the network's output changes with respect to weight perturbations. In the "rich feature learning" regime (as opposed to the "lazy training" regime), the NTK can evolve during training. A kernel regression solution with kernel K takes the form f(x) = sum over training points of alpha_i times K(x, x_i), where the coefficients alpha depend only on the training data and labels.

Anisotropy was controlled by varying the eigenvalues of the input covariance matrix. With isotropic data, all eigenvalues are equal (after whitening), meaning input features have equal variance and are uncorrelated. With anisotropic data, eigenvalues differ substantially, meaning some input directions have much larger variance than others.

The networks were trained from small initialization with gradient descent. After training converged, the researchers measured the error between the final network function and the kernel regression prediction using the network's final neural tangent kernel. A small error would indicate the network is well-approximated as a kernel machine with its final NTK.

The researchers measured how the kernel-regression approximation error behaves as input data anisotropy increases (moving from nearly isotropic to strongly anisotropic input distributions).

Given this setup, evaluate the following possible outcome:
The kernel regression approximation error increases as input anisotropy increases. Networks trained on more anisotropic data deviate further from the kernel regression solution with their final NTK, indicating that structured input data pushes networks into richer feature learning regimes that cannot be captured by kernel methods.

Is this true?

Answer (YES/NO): YES